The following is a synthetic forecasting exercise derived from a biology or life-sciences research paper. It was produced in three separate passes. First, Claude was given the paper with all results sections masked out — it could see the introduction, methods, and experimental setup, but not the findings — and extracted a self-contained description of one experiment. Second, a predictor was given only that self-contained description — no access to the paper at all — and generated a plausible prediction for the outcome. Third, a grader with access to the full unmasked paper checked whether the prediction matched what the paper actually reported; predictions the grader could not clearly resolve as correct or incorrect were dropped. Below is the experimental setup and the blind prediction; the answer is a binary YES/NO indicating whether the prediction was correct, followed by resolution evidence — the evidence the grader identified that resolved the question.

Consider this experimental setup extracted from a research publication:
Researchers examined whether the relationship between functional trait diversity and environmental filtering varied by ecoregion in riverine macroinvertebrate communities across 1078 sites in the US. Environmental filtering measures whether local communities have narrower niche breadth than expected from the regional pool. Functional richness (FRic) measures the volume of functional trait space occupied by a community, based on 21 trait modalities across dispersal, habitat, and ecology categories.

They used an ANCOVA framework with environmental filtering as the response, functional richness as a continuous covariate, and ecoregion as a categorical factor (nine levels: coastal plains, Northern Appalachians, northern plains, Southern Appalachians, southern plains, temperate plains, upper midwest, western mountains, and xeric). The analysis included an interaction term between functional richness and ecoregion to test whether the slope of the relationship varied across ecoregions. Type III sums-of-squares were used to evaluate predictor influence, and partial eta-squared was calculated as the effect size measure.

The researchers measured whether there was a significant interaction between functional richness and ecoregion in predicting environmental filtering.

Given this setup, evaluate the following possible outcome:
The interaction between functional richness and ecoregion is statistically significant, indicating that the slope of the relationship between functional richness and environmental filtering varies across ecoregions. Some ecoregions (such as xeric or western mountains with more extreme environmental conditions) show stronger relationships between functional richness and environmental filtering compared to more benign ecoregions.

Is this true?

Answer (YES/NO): NO